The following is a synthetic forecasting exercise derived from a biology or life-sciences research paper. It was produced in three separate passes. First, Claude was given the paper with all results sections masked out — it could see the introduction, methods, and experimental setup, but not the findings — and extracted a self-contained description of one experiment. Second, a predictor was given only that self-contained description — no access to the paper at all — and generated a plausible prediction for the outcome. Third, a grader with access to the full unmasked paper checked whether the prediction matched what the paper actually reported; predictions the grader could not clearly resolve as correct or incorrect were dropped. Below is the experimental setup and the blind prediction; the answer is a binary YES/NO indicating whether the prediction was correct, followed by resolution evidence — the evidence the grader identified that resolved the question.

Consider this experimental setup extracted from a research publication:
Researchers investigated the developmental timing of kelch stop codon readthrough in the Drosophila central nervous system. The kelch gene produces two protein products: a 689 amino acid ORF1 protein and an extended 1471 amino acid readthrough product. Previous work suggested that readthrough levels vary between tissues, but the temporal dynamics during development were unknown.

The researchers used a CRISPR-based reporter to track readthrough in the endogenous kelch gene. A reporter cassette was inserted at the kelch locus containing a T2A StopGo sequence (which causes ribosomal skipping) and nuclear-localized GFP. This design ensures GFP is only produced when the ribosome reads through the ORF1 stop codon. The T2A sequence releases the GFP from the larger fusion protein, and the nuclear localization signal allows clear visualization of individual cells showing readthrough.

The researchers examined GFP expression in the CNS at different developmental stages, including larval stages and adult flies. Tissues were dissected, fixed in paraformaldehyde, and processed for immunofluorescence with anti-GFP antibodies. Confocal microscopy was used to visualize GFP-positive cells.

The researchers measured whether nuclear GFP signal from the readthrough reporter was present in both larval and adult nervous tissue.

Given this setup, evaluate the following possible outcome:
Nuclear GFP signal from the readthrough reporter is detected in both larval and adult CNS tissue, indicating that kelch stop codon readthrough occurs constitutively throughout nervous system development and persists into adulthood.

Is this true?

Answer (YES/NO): YES